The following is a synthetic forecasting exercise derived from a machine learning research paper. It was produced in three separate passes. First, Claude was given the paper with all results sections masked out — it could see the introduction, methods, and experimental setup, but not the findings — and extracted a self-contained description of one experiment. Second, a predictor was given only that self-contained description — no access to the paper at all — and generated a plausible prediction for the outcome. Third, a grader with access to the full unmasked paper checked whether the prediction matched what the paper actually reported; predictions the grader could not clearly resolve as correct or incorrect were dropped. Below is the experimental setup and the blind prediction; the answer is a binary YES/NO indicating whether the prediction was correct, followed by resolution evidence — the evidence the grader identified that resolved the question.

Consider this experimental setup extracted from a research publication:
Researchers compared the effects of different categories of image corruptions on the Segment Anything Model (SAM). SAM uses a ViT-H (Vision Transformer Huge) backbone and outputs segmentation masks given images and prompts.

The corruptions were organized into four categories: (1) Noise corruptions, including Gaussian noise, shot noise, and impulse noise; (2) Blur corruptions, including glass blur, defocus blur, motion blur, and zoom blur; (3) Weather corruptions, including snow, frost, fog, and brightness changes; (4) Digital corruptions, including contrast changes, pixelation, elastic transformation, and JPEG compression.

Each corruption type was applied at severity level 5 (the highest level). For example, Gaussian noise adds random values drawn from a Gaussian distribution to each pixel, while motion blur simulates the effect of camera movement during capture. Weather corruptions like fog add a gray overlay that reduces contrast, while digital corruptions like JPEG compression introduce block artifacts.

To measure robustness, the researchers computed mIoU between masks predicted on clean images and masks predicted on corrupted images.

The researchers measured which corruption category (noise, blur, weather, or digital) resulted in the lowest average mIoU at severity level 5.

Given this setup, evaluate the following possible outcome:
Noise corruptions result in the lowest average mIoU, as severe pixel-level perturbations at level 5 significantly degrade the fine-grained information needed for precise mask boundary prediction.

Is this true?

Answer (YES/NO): NO